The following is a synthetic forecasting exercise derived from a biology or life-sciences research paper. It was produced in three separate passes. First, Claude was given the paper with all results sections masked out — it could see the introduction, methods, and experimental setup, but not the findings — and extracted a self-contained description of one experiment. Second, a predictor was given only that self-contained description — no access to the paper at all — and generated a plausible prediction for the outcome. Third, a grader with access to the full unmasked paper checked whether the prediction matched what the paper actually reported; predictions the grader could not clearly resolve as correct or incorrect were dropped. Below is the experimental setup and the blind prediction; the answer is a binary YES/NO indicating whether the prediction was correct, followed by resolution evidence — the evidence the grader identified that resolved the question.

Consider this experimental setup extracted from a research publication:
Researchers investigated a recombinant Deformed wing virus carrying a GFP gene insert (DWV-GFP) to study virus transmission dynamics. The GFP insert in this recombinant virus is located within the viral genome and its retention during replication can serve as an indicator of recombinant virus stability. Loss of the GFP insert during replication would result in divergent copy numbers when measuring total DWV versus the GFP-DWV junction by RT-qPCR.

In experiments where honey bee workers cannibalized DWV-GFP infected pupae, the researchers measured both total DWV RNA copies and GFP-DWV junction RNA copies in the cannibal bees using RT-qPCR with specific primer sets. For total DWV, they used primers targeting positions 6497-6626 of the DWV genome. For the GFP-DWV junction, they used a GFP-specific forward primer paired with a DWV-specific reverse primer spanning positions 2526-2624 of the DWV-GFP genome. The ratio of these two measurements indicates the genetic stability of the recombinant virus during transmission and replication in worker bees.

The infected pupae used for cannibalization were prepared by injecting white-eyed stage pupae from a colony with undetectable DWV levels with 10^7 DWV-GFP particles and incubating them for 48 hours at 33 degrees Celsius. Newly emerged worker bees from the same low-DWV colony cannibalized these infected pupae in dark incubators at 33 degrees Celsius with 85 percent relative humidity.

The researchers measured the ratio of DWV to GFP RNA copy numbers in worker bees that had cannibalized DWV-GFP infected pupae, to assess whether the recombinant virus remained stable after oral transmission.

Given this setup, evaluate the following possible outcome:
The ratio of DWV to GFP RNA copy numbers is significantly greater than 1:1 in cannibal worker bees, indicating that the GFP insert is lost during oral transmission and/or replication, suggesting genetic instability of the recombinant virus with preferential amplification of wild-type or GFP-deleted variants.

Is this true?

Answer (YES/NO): YES